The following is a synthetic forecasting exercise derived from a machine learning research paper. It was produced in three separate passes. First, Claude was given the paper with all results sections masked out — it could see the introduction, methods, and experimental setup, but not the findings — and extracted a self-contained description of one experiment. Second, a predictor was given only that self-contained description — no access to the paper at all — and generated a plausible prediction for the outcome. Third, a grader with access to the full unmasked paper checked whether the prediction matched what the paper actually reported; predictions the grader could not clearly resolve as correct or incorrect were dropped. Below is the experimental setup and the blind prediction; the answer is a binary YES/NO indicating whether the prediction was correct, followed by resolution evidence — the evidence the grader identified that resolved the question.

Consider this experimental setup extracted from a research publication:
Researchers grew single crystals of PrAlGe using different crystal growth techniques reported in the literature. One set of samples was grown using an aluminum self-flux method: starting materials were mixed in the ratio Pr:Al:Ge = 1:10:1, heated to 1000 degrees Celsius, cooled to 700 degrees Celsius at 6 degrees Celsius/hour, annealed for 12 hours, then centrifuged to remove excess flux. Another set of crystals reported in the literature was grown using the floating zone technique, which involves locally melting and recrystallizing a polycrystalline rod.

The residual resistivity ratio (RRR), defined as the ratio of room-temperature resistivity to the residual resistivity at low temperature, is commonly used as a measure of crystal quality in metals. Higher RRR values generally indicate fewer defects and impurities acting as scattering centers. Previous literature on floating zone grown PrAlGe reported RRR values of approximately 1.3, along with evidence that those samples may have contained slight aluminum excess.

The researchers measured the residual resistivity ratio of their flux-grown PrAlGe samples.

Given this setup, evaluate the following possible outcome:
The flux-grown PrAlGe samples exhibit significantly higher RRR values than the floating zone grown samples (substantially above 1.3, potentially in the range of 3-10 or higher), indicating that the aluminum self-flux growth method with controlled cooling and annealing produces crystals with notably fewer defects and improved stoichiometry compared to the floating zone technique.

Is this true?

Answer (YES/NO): NO